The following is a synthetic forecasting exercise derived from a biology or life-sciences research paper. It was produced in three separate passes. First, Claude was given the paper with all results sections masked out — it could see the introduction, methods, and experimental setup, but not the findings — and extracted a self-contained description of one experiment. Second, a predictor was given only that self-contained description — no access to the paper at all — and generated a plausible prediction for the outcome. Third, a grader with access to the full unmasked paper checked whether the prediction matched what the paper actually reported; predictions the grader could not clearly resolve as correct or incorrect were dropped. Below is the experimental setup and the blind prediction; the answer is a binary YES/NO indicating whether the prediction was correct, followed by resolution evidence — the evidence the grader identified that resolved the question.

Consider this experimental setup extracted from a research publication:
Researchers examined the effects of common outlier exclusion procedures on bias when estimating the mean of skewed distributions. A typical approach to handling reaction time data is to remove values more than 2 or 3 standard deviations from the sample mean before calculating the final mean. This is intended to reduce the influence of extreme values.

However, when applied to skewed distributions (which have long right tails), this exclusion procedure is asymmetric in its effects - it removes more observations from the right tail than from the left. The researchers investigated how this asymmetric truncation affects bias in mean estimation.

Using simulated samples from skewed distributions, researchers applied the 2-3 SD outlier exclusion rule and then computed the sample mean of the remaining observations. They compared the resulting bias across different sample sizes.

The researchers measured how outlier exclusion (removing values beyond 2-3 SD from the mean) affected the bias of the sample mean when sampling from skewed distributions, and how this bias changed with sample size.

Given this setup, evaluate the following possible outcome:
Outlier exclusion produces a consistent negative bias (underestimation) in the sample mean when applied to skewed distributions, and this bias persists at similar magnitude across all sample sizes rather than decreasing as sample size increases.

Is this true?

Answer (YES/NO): NO